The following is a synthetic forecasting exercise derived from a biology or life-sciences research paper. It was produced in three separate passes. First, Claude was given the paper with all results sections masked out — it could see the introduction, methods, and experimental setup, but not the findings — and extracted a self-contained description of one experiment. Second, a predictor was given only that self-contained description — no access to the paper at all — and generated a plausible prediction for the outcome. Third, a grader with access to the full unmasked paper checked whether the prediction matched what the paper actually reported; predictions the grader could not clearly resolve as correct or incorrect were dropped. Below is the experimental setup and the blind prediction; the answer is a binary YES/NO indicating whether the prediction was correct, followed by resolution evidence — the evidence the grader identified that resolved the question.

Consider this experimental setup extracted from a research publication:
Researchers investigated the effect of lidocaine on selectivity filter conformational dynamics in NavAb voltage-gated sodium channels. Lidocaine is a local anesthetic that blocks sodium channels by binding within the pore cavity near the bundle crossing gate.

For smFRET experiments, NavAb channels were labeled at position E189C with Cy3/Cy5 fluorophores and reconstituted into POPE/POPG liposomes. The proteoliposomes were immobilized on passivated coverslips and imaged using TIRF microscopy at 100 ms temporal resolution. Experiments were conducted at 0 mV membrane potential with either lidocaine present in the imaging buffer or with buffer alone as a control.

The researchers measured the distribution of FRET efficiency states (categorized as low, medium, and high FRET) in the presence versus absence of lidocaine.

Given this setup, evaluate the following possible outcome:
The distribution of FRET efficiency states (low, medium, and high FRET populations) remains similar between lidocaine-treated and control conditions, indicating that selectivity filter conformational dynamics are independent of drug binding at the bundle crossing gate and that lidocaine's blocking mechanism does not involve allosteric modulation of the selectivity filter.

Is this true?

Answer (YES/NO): NO